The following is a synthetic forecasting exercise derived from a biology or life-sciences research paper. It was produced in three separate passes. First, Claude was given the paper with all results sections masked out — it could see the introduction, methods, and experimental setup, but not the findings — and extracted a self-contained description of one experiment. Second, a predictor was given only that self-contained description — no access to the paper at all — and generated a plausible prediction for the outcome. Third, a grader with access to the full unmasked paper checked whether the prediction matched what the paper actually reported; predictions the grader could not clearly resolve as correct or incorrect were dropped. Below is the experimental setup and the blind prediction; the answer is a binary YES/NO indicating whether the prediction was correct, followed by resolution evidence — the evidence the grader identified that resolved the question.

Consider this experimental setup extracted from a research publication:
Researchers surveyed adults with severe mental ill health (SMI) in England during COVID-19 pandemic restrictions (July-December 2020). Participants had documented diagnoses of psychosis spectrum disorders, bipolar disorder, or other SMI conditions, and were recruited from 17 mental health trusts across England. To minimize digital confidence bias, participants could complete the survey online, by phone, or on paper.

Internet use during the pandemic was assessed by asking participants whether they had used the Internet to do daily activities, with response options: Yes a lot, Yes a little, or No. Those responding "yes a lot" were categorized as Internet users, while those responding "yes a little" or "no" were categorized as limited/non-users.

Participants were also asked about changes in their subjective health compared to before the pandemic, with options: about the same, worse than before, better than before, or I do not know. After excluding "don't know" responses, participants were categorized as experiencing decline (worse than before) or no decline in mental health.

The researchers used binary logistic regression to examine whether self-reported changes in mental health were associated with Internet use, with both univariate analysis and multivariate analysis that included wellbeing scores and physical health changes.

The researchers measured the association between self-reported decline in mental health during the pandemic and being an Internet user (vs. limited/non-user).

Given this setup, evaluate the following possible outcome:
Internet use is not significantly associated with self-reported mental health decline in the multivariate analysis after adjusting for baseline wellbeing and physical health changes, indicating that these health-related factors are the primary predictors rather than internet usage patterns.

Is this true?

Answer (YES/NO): NO